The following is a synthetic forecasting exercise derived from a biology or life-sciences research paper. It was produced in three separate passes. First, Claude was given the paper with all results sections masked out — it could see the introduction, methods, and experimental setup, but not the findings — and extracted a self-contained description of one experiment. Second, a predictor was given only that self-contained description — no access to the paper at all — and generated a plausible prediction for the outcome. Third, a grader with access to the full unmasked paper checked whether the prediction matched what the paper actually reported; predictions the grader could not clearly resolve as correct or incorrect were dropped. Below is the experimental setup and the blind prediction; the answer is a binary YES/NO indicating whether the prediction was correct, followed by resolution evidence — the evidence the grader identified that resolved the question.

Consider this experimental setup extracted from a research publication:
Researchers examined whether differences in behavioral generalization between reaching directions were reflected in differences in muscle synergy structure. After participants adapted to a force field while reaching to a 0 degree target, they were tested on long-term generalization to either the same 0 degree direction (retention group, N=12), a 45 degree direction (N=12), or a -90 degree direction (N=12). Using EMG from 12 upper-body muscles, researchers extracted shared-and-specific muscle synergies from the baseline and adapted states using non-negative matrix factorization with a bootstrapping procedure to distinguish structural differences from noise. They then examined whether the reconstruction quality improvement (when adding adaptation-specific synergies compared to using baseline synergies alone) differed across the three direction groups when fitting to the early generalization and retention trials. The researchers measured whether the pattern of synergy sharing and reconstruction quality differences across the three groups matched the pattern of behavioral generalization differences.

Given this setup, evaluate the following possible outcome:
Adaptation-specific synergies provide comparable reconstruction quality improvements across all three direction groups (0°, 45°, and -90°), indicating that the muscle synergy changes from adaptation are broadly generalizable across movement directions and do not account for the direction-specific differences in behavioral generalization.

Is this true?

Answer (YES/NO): YES